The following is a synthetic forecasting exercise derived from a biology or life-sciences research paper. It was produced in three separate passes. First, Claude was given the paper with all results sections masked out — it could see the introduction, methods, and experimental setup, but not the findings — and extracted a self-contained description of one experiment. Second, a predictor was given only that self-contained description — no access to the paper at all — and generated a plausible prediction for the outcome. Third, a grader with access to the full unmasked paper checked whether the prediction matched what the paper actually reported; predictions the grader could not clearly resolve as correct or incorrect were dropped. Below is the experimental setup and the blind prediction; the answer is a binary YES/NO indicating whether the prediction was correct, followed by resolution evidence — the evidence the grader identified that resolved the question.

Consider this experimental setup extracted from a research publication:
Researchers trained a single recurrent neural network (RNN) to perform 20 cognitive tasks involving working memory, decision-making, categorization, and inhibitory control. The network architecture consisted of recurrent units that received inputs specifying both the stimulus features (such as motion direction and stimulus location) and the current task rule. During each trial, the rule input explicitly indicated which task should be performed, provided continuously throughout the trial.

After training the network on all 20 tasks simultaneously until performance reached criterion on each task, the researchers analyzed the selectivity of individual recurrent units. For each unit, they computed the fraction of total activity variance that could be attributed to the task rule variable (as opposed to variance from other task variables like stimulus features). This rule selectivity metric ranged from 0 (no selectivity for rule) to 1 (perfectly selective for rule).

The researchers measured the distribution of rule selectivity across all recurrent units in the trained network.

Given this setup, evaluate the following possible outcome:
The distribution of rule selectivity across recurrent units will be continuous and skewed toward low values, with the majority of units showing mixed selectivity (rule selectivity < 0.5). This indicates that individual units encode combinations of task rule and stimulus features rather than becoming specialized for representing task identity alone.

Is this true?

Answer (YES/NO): NO